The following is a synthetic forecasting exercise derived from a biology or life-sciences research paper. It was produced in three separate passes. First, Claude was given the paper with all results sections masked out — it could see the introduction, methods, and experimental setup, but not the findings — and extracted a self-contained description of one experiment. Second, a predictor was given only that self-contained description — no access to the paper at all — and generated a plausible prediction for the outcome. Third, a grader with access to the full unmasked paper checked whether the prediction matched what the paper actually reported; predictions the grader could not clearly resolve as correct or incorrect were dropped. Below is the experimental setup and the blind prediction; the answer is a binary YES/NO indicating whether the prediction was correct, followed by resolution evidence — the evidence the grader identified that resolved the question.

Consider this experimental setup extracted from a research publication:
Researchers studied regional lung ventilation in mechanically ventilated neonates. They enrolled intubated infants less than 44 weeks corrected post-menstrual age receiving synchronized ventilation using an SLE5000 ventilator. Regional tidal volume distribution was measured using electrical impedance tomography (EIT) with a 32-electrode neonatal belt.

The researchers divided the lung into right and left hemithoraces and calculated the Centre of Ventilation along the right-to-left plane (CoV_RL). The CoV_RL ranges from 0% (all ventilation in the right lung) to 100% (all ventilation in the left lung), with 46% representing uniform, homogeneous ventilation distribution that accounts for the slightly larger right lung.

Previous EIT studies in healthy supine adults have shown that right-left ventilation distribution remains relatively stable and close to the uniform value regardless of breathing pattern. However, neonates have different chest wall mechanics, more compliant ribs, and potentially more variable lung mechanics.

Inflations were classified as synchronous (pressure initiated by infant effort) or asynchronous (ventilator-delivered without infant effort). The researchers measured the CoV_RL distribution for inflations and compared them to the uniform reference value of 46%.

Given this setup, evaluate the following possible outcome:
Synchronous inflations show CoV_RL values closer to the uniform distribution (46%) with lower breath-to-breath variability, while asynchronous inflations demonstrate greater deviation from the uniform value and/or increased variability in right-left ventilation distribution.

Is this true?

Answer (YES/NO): YES